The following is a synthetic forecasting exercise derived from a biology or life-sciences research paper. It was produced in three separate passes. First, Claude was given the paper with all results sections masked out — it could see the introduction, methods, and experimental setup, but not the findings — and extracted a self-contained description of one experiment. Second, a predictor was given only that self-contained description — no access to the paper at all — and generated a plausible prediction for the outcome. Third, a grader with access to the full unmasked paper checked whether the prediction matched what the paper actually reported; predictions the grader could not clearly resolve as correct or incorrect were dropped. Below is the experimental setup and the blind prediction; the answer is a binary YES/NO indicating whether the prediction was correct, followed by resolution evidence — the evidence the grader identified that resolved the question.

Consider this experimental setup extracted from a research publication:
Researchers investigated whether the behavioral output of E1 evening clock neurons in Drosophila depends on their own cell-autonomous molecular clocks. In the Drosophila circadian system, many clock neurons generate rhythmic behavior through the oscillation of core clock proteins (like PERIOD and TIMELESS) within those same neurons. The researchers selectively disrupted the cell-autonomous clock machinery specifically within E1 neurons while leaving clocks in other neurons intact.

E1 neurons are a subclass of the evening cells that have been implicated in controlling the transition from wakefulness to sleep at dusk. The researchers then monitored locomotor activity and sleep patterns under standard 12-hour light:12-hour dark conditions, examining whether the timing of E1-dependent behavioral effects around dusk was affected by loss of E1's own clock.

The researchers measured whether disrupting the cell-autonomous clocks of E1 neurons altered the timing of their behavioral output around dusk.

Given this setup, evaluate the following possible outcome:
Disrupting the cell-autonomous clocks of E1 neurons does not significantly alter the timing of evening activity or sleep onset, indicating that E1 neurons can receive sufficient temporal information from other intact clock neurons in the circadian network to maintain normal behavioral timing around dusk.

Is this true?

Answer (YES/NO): YES